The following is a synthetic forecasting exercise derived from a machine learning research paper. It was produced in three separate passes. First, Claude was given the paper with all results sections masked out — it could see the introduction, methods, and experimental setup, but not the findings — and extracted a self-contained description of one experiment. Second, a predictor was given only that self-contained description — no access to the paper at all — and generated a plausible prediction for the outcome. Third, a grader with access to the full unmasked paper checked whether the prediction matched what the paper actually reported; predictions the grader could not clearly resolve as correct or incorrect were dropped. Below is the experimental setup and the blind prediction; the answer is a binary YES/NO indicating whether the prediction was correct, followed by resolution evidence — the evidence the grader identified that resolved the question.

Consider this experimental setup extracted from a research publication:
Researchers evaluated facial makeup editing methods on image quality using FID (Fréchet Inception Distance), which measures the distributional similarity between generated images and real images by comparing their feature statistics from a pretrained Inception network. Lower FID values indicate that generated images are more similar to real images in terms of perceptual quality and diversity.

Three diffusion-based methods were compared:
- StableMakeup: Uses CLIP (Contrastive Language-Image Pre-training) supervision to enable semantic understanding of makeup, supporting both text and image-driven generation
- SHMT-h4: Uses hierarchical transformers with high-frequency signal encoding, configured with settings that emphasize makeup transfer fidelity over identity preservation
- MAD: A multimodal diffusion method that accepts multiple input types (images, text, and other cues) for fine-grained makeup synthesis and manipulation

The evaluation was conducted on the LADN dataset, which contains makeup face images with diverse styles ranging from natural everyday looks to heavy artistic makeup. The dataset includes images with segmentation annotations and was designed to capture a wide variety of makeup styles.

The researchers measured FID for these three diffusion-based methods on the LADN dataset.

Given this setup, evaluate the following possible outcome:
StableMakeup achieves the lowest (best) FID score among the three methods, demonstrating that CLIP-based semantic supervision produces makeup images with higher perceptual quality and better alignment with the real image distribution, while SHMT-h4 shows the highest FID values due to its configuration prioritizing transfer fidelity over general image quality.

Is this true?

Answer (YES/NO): NO